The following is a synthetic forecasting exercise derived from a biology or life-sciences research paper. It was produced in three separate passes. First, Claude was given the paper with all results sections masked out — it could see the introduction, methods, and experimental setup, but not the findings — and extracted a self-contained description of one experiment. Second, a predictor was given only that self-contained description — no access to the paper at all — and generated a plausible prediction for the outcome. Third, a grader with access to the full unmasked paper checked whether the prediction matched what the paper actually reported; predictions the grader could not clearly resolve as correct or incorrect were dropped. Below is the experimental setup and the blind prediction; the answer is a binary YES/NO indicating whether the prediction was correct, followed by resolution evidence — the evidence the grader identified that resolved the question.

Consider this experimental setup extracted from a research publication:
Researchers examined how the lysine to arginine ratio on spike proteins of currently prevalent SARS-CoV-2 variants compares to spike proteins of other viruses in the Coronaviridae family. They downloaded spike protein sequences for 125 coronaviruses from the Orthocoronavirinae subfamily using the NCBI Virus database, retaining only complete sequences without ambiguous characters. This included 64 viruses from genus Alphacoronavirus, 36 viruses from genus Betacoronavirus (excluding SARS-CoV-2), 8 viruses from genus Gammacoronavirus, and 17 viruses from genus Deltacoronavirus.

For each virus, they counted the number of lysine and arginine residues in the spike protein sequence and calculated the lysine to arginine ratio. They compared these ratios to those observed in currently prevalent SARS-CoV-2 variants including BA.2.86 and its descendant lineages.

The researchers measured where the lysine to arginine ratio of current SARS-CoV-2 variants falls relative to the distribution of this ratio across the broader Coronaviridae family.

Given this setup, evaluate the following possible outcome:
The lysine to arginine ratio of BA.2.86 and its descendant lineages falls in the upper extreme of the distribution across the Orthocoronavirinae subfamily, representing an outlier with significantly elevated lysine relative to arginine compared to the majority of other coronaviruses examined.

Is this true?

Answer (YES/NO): YES